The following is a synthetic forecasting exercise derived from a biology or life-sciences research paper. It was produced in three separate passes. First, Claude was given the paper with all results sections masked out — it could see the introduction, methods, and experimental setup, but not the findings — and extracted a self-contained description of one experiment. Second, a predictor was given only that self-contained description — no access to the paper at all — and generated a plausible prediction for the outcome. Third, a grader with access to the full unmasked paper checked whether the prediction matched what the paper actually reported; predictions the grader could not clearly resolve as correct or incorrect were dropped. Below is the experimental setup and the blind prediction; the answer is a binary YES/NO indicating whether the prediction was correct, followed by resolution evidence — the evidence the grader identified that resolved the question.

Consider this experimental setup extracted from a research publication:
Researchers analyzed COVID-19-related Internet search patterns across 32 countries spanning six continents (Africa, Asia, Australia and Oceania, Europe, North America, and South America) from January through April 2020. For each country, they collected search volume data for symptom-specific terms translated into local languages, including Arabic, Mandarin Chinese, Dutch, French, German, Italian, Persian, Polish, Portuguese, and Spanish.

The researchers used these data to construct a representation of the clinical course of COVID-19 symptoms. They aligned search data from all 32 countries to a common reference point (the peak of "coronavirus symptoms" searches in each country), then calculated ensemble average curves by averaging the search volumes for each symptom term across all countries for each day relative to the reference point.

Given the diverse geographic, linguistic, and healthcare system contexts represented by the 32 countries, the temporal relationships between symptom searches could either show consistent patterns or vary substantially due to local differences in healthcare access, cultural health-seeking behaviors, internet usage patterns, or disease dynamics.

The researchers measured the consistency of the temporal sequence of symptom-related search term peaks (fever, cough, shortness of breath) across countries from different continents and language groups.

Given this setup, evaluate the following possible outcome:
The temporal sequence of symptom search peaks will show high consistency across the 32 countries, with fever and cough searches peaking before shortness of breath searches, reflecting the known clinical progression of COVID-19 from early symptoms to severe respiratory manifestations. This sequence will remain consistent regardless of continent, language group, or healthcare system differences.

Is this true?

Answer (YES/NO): YES